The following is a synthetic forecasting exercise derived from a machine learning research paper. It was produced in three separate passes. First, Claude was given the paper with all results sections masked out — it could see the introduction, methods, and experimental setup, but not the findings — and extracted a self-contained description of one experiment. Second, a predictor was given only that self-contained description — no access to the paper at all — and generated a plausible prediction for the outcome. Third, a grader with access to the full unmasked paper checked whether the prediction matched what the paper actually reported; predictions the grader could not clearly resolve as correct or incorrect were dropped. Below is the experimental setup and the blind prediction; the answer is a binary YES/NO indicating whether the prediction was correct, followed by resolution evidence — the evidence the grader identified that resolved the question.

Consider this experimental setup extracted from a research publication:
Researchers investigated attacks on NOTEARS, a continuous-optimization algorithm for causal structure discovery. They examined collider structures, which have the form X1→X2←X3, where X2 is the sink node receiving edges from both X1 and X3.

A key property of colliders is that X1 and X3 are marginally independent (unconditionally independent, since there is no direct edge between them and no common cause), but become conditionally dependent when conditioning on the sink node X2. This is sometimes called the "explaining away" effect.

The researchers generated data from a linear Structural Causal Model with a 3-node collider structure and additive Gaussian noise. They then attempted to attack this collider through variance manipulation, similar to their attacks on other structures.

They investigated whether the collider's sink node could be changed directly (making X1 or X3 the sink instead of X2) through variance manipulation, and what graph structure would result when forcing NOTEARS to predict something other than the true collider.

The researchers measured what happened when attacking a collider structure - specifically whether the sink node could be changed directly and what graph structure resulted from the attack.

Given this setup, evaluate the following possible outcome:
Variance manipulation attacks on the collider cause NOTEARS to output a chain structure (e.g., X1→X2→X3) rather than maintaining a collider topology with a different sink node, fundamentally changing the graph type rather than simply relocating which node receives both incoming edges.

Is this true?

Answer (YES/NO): NO